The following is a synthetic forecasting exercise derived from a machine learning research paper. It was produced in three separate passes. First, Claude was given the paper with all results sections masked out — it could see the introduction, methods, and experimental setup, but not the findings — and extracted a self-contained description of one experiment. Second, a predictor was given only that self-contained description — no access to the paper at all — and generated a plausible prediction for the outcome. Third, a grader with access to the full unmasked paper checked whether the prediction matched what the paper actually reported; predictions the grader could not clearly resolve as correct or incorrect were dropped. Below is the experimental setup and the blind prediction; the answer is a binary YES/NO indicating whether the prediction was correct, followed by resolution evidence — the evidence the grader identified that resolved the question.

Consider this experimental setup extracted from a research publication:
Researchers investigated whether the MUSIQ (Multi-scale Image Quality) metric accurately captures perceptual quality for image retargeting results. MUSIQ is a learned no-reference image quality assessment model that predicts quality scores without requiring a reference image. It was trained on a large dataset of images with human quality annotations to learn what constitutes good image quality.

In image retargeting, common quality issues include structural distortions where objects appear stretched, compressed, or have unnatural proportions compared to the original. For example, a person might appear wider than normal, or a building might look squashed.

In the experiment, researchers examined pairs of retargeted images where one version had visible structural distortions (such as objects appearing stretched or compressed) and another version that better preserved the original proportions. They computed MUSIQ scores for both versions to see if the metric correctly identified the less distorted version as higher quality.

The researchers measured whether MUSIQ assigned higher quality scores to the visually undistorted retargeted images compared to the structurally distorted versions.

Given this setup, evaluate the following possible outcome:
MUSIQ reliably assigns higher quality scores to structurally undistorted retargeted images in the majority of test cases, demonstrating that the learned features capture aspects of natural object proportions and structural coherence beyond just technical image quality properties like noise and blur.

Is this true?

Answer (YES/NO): NO